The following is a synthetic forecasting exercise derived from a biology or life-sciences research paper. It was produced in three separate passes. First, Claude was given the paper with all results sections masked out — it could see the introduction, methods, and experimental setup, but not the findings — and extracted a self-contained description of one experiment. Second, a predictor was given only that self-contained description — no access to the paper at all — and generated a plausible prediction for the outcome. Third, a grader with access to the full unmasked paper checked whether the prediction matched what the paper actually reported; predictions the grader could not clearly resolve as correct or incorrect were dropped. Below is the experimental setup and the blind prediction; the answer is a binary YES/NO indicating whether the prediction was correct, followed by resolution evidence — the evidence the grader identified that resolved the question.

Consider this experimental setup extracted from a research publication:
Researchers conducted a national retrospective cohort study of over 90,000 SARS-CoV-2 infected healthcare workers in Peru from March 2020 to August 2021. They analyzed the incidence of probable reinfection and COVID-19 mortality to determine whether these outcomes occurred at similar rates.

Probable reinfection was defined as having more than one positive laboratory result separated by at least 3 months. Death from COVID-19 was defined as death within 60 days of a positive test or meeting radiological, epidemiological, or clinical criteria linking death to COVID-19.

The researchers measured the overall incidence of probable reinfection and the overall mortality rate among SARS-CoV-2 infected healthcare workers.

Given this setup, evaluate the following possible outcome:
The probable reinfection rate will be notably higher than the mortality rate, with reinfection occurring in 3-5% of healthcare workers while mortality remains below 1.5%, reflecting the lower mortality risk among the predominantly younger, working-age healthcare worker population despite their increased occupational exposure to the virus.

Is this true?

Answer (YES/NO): NO